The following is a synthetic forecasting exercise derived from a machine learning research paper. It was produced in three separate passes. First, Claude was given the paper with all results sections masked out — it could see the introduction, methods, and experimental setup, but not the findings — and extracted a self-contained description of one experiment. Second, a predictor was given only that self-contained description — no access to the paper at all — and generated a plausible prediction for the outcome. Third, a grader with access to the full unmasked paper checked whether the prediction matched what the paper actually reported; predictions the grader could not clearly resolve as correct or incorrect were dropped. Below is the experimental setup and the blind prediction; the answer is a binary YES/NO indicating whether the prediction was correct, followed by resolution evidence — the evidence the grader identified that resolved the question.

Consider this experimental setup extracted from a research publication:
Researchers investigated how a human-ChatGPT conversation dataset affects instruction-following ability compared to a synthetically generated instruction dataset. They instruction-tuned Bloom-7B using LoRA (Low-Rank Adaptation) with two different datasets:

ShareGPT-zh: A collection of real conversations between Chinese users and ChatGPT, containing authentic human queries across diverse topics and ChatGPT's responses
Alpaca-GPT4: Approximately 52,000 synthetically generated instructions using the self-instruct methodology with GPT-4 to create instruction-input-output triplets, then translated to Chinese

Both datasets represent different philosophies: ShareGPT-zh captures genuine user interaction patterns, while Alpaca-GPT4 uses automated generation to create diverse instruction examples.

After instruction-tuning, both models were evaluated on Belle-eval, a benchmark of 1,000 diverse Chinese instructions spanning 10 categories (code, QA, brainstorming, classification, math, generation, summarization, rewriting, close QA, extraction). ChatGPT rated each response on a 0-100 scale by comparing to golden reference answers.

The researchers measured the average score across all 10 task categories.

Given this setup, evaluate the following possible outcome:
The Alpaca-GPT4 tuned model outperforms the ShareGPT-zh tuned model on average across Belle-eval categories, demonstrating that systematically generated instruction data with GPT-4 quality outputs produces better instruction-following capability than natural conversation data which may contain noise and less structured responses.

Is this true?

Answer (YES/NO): YES